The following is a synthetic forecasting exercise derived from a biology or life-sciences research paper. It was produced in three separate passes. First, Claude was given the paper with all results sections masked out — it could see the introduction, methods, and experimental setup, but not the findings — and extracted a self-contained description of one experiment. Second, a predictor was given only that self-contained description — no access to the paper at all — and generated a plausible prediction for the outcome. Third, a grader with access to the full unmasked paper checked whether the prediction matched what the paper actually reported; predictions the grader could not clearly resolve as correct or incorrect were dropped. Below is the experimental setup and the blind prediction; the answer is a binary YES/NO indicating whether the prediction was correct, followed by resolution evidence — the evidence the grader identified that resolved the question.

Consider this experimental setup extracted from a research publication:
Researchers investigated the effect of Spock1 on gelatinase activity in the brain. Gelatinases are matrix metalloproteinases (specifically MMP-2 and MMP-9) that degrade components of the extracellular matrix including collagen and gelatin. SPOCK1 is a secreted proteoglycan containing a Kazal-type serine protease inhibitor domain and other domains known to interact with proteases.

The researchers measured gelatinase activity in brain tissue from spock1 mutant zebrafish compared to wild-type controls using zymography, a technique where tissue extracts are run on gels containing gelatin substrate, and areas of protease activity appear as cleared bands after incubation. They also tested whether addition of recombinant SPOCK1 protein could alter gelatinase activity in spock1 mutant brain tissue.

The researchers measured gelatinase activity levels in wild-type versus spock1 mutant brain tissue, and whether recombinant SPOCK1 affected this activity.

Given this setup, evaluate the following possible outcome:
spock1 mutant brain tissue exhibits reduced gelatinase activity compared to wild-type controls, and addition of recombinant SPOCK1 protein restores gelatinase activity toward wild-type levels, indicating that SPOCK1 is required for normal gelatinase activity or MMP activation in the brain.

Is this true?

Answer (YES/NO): NO